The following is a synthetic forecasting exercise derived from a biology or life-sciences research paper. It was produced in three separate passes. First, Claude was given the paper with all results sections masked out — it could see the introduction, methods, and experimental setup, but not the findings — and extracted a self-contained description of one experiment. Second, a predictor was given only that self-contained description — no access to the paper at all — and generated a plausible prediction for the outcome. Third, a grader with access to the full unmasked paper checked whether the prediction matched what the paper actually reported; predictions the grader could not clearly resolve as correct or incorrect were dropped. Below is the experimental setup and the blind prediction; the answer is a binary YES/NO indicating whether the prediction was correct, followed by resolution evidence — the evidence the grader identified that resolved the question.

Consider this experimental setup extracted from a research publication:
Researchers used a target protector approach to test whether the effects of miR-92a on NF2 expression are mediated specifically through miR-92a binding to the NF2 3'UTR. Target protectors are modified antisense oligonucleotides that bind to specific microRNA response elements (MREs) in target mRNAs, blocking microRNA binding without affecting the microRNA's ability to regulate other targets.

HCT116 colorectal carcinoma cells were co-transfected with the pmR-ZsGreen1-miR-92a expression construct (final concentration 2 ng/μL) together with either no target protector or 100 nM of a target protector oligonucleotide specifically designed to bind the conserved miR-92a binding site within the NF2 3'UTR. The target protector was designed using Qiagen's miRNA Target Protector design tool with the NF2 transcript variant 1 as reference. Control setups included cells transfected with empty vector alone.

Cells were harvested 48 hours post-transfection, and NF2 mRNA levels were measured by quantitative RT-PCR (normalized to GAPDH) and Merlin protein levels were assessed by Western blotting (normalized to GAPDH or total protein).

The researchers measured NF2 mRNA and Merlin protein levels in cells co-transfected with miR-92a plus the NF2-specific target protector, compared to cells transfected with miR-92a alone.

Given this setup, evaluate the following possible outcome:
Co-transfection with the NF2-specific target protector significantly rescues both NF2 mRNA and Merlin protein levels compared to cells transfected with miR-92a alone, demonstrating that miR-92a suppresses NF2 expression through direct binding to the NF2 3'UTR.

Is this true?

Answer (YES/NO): YES